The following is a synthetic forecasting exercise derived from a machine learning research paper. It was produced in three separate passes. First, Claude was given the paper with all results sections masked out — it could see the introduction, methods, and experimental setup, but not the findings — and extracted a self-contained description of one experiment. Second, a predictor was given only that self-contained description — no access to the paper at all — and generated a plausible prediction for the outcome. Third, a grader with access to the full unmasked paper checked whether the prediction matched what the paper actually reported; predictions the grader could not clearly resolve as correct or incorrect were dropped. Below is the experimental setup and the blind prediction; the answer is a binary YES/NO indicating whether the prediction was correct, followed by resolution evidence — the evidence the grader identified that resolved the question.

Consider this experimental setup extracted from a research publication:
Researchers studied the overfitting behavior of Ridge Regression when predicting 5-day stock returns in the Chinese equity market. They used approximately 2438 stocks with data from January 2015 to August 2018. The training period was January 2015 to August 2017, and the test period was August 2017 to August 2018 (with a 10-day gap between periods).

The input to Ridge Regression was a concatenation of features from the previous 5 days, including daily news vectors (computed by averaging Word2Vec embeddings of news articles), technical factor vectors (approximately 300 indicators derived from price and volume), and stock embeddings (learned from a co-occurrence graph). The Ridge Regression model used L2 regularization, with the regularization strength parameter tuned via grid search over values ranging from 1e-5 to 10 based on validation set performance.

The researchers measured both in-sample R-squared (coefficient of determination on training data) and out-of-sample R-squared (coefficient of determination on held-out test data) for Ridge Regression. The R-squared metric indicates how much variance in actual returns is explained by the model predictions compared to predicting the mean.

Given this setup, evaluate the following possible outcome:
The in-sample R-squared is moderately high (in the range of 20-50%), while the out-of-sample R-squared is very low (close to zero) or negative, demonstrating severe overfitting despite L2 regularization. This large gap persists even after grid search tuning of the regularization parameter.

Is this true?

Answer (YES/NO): NO